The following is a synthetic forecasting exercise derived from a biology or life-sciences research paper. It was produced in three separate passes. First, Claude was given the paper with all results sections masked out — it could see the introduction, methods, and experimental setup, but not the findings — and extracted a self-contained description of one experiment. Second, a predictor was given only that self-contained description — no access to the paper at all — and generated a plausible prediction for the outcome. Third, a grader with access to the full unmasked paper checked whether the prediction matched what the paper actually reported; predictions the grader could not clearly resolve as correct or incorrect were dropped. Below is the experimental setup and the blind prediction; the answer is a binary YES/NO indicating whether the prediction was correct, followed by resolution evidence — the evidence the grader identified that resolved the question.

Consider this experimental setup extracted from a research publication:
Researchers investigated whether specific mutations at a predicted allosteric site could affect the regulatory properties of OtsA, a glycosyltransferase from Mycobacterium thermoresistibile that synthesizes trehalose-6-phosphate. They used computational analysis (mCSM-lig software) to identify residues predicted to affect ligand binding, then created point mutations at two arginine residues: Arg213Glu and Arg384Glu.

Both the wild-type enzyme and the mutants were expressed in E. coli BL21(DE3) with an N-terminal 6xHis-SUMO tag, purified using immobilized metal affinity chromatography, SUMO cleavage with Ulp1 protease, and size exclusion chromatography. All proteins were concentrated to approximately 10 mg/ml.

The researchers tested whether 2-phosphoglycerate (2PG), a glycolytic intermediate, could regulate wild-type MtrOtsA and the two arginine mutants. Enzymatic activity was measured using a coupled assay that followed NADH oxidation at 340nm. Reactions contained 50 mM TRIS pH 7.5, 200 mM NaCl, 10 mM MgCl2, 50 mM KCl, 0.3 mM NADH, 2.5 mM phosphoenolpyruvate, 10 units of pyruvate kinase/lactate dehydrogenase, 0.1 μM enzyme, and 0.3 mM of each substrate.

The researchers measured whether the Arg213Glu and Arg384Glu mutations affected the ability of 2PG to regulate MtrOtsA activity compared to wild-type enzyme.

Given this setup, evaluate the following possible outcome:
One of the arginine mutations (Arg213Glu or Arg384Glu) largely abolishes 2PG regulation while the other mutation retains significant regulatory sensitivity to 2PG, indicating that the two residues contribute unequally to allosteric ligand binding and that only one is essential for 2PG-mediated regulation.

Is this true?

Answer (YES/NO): YES